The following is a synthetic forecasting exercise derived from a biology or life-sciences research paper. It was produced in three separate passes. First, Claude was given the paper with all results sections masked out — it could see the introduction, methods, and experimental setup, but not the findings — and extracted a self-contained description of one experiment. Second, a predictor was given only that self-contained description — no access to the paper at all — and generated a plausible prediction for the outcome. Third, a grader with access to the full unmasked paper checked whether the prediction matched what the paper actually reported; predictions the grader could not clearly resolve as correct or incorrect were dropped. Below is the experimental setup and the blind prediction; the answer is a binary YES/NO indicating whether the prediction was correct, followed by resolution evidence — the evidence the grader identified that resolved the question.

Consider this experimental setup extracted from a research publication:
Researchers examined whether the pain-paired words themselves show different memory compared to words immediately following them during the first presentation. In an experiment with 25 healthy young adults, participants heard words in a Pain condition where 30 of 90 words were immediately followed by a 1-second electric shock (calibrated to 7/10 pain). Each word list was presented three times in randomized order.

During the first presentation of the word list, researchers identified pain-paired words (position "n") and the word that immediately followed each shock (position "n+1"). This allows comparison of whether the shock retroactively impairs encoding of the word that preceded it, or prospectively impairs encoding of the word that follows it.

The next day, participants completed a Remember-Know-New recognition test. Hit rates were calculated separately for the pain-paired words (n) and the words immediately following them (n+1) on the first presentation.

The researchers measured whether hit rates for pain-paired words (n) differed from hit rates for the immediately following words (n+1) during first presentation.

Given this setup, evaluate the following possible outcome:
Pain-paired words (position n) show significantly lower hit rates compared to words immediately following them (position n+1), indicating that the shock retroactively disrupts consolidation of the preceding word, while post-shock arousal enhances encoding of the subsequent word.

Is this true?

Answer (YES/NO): NO